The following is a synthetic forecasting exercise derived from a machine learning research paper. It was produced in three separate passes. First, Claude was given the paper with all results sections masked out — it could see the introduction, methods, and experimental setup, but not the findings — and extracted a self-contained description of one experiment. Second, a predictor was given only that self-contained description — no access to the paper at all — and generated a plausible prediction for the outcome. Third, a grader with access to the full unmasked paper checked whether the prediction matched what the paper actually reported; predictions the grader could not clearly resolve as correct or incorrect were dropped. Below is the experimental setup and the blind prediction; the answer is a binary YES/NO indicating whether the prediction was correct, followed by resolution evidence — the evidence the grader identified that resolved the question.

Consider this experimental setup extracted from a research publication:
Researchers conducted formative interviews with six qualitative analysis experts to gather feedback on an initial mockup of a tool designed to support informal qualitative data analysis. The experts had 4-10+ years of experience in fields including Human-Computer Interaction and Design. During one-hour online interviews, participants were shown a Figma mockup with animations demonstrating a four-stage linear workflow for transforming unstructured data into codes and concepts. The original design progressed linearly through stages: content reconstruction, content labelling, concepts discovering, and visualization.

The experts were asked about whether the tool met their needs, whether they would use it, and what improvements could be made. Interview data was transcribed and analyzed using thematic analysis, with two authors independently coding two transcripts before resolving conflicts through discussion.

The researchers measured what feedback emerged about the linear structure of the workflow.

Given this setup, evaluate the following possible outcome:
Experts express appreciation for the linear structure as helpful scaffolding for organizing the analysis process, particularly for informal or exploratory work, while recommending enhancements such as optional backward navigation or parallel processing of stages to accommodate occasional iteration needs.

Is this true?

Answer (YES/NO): NO